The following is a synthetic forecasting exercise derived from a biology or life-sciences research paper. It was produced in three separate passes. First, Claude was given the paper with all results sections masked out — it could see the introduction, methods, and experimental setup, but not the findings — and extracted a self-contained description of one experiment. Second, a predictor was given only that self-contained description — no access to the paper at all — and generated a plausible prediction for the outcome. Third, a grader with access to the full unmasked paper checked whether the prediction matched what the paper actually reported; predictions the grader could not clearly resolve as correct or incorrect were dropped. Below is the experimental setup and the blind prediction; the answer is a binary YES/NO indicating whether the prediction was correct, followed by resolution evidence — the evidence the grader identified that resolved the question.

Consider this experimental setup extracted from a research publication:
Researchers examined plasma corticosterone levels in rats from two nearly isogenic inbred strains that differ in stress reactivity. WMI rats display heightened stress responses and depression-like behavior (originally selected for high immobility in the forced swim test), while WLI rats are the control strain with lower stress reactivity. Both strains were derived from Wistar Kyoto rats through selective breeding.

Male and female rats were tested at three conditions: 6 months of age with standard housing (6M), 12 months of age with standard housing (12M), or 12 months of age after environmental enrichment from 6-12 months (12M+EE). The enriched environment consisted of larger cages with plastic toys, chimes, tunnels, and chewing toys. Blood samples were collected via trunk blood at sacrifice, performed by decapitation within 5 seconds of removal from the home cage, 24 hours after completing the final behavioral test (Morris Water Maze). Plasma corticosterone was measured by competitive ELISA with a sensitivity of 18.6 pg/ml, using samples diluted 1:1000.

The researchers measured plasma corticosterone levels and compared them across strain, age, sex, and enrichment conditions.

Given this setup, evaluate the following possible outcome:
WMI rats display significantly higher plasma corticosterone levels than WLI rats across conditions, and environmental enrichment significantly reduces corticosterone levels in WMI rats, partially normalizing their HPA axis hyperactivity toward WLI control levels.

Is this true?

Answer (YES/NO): NO